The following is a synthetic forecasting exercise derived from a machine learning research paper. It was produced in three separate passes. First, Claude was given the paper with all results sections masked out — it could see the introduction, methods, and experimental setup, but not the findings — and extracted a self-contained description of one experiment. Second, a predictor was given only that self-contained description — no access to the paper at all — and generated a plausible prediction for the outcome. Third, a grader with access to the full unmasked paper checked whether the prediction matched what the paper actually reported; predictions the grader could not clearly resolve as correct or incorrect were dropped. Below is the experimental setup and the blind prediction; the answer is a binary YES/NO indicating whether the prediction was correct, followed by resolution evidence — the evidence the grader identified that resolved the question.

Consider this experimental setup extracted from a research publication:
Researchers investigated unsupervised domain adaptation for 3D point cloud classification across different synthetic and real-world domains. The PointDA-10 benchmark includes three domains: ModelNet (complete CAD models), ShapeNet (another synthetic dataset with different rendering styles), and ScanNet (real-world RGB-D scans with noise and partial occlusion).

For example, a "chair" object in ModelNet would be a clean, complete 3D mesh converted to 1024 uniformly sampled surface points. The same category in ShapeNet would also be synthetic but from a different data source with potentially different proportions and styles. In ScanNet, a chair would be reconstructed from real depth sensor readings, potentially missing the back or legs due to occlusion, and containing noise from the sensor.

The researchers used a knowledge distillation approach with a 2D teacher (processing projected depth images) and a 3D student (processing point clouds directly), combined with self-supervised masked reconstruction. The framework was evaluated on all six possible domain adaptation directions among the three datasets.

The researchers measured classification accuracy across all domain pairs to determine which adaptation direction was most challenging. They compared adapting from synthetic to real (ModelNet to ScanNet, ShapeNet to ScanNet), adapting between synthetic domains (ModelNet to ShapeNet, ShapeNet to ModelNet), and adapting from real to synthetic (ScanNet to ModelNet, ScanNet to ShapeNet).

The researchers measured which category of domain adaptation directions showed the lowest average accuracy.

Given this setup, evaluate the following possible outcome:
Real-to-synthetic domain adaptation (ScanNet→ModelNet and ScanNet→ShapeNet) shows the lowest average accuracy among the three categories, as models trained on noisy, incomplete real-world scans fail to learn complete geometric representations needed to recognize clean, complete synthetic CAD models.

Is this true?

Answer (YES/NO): NO